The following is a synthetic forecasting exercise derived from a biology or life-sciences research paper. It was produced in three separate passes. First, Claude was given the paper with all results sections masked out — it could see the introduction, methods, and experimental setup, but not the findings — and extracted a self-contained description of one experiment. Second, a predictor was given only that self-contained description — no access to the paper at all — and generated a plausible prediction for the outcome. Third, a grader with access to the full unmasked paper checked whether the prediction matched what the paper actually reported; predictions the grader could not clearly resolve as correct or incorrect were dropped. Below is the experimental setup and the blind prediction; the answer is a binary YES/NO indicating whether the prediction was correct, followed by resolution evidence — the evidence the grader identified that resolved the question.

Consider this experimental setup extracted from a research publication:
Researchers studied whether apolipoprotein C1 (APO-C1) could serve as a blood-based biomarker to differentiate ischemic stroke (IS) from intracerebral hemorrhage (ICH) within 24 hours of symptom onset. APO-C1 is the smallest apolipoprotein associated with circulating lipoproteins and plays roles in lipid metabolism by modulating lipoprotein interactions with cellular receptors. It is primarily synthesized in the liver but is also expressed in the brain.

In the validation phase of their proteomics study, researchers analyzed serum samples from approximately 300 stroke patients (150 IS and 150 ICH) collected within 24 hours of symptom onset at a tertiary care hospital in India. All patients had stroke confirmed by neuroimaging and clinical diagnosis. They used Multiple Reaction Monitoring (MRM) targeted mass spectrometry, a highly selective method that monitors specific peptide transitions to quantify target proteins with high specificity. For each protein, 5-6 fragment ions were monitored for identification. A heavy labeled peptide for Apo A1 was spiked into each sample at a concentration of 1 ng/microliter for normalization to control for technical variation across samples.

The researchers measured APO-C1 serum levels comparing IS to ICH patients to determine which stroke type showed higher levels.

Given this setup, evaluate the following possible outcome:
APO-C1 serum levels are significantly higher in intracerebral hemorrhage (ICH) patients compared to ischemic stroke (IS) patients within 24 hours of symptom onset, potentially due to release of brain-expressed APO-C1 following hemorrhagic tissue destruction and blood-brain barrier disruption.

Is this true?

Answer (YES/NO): NO